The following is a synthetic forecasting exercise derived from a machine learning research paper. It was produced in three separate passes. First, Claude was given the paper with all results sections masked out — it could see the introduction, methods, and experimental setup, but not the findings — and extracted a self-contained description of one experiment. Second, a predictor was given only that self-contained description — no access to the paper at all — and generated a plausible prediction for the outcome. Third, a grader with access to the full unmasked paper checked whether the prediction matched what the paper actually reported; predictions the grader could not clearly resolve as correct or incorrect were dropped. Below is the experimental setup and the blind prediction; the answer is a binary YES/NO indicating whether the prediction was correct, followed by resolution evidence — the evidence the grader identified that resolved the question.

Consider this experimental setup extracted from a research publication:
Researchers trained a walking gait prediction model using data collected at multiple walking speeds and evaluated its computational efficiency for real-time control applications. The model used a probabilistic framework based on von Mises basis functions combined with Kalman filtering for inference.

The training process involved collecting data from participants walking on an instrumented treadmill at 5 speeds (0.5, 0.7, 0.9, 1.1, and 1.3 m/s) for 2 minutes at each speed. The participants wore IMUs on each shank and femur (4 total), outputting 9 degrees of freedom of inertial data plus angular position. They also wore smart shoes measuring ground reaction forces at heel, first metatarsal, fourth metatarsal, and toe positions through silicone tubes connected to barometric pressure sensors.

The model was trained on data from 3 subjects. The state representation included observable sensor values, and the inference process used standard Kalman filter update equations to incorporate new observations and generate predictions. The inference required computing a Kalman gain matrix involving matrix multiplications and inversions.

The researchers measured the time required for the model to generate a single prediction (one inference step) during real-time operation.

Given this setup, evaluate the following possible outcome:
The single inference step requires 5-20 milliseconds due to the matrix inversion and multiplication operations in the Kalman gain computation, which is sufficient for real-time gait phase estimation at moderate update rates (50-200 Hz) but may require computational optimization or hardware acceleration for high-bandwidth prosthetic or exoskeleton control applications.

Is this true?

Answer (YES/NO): NO